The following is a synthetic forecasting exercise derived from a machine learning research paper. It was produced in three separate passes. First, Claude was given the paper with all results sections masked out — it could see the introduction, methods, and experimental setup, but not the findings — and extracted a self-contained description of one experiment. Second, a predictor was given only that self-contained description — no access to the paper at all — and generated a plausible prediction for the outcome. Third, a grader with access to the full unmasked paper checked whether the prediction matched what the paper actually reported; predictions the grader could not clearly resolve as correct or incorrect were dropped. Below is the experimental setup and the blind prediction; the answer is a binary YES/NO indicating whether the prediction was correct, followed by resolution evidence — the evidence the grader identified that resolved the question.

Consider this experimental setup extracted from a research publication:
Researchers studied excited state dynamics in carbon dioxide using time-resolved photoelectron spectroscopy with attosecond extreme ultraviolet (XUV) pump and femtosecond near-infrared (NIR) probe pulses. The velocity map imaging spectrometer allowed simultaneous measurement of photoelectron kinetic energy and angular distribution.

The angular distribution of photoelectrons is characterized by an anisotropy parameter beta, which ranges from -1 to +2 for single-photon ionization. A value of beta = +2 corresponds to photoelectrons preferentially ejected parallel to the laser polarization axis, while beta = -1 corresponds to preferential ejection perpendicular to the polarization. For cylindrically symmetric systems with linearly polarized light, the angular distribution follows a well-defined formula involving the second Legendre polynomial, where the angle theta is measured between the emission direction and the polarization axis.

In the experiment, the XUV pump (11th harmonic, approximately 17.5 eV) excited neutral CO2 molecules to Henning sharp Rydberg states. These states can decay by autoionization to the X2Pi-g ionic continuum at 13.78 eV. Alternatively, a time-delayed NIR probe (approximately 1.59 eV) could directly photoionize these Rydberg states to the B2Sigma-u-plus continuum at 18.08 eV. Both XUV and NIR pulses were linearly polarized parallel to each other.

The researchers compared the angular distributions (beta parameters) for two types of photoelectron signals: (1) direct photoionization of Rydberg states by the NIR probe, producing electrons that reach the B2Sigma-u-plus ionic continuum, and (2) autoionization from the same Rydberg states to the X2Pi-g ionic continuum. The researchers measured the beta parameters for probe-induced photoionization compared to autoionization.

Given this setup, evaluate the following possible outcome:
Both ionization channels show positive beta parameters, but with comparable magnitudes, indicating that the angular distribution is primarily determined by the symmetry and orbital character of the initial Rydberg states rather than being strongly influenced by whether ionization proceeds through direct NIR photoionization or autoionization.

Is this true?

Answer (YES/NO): NO